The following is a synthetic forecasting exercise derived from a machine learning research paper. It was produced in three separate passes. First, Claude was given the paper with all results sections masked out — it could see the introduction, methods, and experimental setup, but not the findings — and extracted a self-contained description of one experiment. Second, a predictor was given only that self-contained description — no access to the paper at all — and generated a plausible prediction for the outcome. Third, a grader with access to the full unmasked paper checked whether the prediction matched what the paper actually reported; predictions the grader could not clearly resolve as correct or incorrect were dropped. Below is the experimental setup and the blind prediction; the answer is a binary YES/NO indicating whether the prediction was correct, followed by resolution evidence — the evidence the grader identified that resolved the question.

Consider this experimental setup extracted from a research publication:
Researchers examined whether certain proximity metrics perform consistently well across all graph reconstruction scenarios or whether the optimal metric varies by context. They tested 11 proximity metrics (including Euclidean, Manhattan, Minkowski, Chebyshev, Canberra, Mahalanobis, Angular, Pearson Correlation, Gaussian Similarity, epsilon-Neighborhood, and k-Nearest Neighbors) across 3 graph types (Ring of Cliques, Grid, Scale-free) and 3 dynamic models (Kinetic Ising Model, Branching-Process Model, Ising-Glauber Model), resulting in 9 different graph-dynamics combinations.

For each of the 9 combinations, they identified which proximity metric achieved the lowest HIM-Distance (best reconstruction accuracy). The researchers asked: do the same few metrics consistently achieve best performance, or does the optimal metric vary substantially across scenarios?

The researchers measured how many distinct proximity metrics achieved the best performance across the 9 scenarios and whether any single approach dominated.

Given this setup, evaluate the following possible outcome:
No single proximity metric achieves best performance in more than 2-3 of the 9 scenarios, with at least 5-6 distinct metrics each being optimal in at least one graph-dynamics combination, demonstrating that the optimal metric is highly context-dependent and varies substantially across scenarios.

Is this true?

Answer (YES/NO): NO